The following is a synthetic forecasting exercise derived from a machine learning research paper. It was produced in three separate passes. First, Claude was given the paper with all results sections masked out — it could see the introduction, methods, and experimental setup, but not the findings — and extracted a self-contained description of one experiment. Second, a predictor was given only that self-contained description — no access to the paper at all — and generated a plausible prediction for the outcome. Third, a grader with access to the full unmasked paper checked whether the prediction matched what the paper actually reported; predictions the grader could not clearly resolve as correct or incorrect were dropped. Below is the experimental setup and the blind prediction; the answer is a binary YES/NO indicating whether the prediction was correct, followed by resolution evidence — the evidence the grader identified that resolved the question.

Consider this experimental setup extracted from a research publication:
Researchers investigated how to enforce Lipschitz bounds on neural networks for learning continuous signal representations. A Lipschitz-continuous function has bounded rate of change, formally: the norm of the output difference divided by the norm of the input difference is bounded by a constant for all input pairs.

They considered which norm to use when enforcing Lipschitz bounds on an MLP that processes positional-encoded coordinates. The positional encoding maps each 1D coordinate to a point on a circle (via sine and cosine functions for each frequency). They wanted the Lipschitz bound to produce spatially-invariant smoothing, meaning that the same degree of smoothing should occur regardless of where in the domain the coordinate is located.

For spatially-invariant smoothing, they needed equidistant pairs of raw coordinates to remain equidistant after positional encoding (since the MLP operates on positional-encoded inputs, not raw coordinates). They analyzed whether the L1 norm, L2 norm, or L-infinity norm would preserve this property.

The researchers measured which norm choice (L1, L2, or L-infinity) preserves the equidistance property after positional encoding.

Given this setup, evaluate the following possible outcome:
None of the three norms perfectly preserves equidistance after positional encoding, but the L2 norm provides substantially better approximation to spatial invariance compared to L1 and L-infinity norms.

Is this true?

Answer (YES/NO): NO